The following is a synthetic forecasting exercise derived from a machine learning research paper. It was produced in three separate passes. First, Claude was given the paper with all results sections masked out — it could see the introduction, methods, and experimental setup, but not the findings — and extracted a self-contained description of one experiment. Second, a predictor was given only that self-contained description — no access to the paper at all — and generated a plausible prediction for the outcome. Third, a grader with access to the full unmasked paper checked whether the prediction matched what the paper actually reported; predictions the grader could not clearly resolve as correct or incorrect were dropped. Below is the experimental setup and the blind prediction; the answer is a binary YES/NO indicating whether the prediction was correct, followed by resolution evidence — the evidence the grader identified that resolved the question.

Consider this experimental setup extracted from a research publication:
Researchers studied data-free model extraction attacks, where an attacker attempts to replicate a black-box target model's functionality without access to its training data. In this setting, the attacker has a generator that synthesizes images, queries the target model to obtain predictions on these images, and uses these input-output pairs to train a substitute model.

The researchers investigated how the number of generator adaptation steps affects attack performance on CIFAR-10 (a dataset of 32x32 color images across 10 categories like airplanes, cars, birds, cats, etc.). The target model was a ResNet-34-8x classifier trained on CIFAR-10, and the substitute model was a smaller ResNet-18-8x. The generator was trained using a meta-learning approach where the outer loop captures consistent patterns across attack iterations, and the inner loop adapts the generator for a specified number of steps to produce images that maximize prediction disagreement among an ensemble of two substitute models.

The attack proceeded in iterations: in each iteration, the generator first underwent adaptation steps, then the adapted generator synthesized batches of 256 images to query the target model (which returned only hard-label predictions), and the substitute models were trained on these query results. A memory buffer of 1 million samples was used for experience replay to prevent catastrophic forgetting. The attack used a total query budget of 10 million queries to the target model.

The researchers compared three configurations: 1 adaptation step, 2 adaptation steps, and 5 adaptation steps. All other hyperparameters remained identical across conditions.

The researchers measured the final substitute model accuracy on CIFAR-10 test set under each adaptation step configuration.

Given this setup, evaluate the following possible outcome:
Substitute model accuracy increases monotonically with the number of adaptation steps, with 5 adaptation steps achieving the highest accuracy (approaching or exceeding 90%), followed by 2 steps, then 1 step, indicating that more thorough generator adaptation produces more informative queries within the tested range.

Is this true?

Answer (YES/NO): NO